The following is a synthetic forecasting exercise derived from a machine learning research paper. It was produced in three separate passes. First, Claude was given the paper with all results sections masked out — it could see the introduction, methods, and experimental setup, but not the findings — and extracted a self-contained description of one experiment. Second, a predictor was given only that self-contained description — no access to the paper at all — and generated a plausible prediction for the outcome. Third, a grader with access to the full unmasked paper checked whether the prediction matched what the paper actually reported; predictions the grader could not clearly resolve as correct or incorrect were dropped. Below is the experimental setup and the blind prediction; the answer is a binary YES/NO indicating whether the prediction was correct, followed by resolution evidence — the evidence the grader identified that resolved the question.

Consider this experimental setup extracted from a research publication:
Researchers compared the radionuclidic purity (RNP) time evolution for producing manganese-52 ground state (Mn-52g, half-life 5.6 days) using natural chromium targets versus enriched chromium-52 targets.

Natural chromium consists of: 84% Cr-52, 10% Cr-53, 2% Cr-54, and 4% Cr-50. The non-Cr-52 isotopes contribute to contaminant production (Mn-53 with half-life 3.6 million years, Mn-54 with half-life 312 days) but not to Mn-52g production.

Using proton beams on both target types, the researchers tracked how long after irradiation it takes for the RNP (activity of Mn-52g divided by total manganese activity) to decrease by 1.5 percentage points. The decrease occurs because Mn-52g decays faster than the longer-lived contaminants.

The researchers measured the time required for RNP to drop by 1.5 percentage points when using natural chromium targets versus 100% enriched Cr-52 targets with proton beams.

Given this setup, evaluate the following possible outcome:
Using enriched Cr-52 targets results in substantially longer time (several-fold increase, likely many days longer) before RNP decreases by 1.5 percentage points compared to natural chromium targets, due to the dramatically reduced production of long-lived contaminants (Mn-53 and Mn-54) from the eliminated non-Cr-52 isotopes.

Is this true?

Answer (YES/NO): YES